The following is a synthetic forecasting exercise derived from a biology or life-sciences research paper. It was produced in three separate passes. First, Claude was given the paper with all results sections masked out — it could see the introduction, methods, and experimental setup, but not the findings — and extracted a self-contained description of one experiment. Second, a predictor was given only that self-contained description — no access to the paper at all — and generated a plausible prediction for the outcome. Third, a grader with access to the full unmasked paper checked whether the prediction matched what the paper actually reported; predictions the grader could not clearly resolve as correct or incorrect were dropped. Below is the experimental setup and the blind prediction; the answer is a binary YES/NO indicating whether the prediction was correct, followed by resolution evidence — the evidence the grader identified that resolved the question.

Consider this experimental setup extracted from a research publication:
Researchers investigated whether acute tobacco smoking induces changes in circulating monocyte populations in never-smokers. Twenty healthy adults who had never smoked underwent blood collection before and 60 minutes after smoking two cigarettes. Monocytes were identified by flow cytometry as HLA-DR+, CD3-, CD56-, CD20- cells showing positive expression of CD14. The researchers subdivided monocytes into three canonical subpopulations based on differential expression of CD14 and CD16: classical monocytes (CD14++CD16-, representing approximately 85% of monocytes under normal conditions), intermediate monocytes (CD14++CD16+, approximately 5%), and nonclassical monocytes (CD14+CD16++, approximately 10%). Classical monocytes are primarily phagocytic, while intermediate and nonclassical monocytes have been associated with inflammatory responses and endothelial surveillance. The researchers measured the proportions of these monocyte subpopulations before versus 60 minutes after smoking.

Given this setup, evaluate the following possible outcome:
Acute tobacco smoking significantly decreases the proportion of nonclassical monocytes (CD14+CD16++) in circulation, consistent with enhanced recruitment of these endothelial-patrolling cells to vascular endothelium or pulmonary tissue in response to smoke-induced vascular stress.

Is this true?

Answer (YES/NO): NO